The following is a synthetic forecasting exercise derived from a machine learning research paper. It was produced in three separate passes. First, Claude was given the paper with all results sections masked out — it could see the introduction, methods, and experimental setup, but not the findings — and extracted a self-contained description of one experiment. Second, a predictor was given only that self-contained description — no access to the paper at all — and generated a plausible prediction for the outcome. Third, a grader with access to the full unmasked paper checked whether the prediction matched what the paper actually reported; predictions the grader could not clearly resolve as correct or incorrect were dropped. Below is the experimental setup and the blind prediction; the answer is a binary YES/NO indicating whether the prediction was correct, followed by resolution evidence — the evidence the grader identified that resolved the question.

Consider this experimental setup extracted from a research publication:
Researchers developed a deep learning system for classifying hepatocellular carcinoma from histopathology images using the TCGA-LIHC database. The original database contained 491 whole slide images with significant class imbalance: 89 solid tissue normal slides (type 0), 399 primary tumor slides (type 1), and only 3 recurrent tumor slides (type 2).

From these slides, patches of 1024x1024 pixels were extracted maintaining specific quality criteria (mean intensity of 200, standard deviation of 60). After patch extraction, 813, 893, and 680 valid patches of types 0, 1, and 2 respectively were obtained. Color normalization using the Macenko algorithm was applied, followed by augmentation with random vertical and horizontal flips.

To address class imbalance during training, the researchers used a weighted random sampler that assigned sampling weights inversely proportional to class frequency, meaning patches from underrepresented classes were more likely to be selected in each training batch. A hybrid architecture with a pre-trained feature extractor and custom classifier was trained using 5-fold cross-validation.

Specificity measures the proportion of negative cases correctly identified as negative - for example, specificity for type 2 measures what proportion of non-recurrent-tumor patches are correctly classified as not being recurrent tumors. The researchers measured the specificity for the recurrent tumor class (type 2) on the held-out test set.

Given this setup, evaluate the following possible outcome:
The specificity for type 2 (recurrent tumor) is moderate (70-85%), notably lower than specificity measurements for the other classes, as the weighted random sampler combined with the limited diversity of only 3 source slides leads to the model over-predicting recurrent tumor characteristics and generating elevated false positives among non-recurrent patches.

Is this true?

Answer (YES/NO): NO